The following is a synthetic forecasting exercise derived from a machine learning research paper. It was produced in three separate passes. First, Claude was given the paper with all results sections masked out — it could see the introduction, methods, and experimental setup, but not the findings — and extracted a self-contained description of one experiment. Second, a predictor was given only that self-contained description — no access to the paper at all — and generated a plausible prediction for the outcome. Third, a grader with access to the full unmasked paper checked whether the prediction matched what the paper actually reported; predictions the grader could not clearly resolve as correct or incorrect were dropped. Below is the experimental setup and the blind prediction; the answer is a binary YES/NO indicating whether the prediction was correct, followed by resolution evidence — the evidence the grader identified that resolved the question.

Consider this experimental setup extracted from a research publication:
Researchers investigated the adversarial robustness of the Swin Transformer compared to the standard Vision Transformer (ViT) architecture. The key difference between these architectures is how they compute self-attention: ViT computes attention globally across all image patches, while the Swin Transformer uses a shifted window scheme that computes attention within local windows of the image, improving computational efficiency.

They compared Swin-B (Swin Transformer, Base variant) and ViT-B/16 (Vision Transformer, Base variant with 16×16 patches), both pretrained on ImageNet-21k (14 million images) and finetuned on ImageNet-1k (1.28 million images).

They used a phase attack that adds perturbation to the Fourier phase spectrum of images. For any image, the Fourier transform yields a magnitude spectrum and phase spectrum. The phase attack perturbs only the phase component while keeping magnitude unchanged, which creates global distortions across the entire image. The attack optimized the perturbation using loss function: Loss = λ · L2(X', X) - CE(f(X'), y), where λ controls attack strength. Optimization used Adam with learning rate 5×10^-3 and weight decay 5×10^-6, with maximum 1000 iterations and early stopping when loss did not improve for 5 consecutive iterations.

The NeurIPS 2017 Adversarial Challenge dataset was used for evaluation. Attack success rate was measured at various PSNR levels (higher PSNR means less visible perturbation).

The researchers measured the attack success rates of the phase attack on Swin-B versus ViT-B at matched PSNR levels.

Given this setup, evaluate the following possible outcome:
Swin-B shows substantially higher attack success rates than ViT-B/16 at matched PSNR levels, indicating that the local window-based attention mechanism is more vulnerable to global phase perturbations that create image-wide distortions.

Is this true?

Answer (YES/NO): YES